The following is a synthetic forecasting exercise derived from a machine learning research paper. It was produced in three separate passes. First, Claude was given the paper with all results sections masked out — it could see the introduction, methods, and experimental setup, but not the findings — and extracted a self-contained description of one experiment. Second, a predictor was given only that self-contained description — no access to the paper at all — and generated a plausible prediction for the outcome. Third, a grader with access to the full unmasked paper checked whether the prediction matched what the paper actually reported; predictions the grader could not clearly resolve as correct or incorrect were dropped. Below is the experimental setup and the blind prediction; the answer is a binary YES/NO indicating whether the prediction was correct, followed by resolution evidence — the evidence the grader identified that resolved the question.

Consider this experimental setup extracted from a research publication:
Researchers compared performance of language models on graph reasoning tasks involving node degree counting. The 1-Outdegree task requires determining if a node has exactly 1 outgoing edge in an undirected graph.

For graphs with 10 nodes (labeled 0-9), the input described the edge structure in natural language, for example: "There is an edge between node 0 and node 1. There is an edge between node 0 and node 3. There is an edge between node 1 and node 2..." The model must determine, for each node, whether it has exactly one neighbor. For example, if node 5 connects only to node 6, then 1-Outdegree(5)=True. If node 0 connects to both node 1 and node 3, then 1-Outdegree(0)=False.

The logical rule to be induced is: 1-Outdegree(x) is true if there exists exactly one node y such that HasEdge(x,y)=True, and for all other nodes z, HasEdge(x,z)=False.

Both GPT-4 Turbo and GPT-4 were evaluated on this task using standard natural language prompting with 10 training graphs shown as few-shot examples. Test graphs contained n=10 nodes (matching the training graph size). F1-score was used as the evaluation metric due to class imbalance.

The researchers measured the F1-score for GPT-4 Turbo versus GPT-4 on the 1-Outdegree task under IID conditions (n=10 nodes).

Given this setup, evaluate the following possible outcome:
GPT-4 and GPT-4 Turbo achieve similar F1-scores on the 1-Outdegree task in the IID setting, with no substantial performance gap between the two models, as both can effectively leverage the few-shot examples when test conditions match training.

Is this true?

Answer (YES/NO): NO